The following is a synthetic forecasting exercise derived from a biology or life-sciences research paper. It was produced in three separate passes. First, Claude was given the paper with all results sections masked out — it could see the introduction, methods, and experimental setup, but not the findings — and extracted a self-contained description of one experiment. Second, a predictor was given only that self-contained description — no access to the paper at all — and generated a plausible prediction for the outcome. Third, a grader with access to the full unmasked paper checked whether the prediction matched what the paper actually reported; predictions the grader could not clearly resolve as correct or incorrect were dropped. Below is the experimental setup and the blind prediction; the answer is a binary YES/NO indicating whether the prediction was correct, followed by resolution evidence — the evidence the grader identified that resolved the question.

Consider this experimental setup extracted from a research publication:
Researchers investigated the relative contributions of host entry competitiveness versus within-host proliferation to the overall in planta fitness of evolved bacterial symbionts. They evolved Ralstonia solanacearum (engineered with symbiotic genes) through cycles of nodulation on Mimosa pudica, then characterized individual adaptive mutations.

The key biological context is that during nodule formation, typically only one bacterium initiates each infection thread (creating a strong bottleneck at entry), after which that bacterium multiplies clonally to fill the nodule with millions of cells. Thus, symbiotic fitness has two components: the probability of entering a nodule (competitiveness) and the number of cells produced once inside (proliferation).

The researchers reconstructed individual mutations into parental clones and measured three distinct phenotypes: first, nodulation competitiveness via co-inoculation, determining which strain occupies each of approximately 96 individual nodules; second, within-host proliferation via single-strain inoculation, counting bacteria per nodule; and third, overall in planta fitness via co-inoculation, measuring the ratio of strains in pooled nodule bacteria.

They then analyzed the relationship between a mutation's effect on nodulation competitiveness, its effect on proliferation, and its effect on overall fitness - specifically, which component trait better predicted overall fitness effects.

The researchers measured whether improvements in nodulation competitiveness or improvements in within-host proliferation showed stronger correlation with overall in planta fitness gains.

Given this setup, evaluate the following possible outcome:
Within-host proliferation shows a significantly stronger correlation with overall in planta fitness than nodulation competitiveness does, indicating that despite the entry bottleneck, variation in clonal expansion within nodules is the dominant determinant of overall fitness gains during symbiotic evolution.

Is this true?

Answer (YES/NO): NO